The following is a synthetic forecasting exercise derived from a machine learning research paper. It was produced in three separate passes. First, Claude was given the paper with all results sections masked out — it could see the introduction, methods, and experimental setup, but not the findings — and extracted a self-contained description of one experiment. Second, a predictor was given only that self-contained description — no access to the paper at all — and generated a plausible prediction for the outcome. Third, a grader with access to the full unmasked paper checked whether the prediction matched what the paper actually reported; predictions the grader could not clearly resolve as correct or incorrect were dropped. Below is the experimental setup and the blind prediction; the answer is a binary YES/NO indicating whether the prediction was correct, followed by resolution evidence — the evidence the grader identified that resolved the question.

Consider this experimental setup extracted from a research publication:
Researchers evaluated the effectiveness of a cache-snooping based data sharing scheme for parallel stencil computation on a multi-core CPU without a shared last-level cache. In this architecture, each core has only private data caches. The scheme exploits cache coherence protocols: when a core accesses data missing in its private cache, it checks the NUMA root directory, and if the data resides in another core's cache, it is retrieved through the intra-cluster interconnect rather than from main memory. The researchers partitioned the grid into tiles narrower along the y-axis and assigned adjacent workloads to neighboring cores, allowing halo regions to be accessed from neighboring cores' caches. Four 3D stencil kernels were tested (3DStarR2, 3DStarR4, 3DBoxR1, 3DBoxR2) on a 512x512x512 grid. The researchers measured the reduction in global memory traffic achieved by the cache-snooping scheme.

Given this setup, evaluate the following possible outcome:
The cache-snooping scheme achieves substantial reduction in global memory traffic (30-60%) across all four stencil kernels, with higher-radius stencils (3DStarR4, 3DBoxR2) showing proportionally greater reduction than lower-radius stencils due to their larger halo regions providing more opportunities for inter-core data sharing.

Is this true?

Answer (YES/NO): NO